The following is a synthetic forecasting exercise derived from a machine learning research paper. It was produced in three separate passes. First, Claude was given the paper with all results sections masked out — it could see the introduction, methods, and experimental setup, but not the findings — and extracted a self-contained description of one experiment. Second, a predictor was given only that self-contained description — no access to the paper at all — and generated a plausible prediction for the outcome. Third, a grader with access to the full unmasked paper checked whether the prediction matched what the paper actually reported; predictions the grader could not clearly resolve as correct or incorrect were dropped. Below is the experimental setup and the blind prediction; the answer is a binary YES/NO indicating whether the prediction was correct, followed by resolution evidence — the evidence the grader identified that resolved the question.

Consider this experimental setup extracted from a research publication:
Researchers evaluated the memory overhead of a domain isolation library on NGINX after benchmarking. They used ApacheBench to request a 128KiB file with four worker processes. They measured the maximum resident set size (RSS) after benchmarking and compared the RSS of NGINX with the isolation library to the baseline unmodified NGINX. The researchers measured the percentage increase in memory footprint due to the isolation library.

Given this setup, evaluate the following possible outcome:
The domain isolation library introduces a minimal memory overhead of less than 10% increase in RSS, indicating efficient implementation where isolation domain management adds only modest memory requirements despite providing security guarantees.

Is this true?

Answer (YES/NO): YES